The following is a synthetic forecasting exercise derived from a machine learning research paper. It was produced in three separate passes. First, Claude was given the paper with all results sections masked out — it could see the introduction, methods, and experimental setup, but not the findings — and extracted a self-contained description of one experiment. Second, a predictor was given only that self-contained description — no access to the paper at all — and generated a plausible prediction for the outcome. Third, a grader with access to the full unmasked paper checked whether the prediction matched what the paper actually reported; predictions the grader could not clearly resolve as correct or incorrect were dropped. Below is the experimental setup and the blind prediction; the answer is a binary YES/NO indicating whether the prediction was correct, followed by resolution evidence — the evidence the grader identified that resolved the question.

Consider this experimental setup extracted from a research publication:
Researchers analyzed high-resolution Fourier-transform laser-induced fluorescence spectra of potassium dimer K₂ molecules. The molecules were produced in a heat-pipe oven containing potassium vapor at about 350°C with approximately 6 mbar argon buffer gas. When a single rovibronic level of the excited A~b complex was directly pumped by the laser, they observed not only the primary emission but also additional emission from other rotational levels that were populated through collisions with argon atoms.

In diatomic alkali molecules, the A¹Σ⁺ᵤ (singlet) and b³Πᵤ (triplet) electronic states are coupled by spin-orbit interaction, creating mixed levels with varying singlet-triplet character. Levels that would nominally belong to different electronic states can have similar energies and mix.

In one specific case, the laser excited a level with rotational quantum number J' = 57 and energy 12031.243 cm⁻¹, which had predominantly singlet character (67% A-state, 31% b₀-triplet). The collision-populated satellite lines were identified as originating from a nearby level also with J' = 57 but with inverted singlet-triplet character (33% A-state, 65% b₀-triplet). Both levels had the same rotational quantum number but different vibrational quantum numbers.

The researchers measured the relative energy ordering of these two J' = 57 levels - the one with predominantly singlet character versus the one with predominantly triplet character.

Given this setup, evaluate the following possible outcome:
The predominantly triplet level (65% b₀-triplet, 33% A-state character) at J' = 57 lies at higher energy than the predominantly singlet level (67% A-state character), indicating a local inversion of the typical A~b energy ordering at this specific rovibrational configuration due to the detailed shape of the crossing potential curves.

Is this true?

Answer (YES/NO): NO